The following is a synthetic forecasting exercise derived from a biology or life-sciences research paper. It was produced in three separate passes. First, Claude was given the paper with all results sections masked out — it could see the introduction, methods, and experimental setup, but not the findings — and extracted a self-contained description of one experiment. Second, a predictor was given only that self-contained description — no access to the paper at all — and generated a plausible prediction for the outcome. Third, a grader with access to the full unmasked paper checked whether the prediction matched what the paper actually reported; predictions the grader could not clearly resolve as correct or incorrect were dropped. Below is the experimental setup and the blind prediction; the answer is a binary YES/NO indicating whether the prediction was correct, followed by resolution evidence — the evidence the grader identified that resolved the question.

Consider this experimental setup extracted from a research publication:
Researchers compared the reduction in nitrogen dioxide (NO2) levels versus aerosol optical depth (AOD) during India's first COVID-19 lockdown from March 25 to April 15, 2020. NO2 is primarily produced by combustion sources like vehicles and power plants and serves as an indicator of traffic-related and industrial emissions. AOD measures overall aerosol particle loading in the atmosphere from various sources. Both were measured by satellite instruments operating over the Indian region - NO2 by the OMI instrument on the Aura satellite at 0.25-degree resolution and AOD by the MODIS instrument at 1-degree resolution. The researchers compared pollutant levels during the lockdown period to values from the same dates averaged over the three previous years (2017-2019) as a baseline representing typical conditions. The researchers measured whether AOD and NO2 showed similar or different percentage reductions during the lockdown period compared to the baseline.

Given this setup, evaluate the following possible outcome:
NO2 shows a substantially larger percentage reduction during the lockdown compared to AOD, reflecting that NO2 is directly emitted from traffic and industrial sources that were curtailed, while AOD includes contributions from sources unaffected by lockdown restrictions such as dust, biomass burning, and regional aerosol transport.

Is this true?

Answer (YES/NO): NO